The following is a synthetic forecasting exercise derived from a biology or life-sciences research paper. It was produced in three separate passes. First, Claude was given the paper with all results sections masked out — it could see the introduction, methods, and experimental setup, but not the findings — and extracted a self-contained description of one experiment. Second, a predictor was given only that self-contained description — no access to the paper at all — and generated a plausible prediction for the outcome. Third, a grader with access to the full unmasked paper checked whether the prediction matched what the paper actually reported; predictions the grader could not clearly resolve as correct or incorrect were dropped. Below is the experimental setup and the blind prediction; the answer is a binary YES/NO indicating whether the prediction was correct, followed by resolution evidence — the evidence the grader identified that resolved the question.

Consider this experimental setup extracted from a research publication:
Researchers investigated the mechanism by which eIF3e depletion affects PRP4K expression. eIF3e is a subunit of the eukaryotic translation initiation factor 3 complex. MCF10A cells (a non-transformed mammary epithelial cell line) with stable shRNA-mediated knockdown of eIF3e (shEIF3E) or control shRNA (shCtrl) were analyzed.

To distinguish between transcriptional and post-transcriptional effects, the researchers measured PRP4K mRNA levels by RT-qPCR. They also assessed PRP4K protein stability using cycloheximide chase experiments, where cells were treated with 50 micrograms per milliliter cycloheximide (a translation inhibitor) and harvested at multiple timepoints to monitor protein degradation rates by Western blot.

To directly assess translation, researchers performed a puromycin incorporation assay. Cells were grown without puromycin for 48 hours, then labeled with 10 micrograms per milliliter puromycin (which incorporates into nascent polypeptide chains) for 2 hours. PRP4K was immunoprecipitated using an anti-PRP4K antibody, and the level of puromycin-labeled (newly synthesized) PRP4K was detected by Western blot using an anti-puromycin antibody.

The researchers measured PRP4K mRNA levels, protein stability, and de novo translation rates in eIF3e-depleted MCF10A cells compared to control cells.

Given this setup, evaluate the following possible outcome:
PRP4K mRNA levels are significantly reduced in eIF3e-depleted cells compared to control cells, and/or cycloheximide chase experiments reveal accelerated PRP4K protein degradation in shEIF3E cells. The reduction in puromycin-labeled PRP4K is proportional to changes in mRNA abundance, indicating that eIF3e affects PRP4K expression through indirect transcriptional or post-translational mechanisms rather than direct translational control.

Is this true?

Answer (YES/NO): NO